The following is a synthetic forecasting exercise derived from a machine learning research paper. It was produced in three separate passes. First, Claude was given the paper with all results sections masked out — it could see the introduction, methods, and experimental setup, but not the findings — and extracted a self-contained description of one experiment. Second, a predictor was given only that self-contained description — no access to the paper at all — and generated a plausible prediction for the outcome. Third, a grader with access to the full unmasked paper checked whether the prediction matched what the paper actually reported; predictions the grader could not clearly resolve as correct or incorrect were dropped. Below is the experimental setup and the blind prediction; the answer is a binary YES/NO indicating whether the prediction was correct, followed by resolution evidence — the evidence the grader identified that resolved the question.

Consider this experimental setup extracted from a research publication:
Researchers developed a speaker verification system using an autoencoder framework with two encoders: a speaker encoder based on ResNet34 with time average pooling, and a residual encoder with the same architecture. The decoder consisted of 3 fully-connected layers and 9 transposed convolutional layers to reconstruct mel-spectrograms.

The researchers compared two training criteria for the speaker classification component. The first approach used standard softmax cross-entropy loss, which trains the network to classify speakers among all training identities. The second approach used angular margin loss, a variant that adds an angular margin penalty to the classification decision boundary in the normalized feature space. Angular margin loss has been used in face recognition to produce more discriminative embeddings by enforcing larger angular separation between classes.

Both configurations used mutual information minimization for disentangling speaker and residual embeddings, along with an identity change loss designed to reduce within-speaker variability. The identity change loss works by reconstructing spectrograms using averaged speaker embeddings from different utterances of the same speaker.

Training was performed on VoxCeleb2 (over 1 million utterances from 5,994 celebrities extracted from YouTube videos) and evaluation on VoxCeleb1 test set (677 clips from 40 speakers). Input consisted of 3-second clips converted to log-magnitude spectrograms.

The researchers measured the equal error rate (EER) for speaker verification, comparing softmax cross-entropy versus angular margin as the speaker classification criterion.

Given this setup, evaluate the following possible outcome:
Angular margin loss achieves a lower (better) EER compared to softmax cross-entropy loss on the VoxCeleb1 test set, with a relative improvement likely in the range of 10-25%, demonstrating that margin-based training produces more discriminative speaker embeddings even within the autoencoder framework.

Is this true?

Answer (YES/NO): YES